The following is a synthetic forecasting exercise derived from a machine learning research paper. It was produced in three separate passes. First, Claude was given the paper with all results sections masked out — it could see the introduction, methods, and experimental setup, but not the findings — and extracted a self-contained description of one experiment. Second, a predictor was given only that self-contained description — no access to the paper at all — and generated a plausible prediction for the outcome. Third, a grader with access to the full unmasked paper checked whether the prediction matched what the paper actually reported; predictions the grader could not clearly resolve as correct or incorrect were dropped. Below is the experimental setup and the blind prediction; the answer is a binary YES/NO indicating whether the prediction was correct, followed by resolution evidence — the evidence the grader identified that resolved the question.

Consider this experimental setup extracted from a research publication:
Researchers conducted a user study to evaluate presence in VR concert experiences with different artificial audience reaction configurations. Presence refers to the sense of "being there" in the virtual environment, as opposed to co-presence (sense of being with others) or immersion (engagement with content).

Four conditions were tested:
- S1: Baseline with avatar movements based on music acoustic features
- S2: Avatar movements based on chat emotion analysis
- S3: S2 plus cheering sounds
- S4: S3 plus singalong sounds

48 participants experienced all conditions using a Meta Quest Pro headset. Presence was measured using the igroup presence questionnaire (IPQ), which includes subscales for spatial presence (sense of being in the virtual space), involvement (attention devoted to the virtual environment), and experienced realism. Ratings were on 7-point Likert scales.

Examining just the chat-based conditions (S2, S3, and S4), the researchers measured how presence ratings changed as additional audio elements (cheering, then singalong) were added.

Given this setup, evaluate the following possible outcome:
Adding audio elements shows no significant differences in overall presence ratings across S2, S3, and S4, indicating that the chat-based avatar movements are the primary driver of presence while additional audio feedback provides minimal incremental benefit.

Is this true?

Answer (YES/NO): NO